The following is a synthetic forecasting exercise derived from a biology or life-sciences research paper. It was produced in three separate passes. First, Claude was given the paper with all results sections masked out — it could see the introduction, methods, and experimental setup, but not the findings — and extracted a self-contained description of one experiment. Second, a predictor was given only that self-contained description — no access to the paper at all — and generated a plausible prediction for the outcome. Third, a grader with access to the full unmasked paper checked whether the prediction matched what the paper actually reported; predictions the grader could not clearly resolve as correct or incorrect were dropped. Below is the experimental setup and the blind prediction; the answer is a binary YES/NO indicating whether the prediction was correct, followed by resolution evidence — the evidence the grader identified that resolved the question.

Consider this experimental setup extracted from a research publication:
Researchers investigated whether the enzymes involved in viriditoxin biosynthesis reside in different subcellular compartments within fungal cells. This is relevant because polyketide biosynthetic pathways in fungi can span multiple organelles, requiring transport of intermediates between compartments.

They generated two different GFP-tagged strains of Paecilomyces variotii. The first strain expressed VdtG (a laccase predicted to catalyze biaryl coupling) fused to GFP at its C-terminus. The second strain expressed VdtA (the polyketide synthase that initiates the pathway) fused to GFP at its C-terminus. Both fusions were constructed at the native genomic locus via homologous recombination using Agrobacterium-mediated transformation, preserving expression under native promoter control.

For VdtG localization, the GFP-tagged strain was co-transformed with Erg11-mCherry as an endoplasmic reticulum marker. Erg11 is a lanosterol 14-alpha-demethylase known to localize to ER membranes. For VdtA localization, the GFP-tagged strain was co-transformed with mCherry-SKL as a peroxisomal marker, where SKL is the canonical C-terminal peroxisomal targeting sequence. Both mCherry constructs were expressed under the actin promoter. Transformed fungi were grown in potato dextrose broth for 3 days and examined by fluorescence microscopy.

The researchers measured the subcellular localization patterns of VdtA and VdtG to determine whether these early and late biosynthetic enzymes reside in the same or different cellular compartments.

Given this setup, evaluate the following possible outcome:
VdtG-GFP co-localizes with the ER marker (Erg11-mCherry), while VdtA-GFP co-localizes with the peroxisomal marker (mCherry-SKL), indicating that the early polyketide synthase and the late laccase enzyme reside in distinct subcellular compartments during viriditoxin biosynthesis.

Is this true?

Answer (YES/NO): NO